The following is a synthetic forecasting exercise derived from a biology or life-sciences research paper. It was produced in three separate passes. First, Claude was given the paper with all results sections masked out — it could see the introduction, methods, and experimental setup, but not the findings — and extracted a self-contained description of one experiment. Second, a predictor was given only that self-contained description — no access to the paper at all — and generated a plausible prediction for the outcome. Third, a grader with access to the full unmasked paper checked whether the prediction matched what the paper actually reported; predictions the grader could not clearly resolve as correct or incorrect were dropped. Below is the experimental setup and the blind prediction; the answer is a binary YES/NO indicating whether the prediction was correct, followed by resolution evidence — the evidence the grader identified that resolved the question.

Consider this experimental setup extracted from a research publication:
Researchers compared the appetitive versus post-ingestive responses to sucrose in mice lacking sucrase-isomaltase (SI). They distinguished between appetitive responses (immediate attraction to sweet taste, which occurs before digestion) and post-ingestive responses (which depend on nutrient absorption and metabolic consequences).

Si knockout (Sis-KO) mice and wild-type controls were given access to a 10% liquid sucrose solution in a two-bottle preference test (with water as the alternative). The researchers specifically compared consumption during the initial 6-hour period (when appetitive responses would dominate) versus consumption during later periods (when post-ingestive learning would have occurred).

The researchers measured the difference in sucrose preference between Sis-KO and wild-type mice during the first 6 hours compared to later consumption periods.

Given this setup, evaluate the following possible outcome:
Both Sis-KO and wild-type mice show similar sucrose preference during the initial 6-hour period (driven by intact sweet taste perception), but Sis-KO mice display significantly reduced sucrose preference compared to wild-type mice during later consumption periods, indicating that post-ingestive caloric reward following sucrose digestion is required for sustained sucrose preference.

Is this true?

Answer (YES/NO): NO